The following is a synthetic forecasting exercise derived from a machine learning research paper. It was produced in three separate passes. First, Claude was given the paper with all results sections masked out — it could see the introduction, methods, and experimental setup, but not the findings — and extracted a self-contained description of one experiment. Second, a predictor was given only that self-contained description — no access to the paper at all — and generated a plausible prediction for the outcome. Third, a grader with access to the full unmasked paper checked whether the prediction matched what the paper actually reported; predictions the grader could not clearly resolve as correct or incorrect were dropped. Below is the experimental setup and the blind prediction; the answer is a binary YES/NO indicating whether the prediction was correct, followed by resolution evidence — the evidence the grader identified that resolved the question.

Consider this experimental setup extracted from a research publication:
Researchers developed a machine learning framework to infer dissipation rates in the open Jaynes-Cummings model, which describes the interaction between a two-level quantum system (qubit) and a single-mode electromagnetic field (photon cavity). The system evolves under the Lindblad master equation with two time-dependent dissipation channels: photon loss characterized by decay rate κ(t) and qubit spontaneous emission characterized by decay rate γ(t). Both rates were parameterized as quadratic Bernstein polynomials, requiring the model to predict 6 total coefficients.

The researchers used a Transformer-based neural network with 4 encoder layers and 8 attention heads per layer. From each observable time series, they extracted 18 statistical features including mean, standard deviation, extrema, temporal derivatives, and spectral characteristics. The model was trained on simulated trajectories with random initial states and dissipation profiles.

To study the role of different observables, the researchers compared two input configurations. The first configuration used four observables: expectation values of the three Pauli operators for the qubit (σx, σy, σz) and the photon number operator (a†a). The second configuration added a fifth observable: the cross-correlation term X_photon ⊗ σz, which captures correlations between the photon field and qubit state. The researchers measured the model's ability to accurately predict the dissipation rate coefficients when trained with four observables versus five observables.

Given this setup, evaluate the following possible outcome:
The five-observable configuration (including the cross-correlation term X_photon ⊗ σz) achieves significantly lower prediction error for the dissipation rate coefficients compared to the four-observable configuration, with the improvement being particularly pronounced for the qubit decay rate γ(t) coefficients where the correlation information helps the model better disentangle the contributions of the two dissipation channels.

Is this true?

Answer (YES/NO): NO